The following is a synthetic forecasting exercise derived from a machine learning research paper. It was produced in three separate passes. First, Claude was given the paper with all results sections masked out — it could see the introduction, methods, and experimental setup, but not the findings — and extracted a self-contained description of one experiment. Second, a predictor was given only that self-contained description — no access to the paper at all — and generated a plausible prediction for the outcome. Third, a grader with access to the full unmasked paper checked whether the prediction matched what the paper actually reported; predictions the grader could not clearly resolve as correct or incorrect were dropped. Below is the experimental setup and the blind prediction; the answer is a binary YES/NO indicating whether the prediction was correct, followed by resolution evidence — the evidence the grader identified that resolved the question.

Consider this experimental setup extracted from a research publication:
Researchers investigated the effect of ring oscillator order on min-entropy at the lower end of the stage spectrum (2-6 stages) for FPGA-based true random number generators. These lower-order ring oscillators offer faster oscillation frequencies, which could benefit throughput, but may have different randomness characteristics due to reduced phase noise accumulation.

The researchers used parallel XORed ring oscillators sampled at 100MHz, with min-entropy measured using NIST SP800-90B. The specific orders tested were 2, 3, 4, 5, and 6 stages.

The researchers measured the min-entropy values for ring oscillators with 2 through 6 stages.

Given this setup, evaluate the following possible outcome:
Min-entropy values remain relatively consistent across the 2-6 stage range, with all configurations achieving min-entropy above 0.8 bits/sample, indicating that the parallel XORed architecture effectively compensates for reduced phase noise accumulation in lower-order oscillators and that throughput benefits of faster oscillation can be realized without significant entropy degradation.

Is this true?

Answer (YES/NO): YES